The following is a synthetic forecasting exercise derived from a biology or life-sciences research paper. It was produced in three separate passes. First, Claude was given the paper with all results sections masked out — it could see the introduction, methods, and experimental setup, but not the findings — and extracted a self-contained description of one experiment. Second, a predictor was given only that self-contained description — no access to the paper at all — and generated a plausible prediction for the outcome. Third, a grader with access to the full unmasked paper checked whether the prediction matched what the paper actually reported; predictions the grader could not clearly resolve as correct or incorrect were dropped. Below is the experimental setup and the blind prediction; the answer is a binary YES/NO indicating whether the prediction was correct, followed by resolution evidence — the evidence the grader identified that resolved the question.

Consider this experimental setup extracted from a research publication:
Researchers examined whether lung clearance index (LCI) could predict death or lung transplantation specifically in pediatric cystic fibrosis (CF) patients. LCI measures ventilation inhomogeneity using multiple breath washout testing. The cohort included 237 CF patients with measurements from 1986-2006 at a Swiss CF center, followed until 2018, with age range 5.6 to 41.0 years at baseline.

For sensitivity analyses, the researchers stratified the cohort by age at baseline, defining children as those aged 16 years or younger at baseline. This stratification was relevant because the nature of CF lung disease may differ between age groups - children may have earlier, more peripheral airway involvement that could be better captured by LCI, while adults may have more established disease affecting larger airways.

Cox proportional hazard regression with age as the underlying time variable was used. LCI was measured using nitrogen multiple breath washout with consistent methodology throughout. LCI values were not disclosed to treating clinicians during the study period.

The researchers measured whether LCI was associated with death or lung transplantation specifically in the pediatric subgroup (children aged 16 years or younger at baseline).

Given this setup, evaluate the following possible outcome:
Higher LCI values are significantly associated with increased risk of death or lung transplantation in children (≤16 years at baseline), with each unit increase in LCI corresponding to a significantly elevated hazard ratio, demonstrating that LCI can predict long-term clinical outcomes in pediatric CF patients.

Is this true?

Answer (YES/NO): YES